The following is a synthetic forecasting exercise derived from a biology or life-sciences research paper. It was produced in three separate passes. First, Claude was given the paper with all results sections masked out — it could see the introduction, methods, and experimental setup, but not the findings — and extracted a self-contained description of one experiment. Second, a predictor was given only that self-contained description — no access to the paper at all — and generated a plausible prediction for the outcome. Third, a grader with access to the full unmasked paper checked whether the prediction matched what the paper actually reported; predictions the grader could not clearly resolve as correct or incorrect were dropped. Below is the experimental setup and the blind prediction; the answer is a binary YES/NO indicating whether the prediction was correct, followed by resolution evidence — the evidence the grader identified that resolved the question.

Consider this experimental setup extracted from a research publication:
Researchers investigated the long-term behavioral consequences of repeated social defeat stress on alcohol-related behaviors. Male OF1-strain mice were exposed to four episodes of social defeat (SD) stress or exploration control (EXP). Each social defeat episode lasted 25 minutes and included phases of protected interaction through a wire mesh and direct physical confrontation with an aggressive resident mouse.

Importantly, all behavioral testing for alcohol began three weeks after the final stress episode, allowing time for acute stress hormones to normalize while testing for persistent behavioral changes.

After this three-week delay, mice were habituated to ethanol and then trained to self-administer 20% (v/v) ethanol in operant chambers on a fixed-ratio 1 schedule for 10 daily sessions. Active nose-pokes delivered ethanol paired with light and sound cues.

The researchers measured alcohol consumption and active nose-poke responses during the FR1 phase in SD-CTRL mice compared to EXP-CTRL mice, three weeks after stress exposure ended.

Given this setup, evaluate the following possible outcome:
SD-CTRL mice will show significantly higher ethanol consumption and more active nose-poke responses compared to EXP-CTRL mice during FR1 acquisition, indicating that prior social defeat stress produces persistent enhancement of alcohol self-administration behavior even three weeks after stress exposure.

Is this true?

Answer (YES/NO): YES